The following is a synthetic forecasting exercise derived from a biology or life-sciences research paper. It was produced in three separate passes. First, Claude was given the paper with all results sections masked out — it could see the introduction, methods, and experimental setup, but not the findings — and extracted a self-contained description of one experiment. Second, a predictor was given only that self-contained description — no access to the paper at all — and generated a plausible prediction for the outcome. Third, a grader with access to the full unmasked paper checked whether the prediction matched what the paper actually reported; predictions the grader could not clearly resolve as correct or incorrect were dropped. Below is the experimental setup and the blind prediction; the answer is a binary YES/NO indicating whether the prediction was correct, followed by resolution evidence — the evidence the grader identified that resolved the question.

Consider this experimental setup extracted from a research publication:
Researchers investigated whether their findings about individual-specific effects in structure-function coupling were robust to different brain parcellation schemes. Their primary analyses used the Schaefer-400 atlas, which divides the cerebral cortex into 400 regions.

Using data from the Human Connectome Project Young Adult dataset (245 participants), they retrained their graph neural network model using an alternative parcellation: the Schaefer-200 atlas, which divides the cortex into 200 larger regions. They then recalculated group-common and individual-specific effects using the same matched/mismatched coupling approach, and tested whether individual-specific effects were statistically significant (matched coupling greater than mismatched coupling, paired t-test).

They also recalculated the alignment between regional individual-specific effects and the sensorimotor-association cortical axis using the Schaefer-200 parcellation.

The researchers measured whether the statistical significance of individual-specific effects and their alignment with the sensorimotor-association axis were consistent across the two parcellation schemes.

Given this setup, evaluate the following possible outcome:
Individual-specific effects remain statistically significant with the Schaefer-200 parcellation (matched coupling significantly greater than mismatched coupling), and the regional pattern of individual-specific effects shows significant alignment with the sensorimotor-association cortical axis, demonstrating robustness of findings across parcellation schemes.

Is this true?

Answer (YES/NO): YES